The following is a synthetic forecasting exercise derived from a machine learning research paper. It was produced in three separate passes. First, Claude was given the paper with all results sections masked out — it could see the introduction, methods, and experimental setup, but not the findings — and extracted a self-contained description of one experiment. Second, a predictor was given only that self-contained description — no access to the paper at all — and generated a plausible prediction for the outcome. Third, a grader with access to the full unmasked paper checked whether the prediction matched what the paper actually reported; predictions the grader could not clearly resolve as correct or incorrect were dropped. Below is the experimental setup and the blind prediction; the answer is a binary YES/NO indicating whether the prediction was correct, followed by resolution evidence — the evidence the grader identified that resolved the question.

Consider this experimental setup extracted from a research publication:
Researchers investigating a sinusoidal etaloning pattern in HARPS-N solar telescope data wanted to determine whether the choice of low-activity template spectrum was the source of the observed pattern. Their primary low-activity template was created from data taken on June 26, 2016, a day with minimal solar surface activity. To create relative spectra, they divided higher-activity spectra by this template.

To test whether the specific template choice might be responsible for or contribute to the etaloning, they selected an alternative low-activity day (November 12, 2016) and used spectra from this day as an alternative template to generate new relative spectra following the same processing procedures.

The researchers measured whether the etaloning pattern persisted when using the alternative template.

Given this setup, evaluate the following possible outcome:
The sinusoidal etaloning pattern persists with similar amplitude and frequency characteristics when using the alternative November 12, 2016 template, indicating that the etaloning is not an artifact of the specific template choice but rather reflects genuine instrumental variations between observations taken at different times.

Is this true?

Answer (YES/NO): YES